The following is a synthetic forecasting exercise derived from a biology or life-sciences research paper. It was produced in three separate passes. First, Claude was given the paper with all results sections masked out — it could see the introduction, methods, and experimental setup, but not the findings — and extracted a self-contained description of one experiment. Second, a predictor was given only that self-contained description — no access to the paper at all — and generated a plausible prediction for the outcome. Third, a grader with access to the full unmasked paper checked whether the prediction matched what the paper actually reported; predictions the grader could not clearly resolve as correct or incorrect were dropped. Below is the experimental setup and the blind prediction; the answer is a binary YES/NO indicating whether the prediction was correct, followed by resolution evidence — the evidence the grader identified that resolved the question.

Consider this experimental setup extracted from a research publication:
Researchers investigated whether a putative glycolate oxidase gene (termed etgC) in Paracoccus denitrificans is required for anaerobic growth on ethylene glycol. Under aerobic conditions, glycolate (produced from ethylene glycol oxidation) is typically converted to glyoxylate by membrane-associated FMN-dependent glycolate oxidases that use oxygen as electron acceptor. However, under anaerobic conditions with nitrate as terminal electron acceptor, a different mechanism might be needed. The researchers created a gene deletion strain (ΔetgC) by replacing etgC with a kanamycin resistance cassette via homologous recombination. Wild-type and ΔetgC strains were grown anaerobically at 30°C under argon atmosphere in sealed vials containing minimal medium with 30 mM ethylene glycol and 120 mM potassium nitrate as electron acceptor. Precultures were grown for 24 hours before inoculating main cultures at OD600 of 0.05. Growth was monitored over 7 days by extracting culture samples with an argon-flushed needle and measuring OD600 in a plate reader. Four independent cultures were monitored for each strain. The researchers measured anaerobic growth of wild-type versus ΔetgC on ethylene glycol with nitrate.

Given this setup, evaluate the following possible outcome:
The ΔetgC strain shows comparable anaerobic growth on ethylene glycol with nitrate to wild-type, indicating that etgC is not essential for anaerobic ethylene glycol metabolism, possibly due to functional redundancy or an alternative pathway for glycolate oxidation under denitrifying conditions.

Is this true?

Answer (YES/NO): NO